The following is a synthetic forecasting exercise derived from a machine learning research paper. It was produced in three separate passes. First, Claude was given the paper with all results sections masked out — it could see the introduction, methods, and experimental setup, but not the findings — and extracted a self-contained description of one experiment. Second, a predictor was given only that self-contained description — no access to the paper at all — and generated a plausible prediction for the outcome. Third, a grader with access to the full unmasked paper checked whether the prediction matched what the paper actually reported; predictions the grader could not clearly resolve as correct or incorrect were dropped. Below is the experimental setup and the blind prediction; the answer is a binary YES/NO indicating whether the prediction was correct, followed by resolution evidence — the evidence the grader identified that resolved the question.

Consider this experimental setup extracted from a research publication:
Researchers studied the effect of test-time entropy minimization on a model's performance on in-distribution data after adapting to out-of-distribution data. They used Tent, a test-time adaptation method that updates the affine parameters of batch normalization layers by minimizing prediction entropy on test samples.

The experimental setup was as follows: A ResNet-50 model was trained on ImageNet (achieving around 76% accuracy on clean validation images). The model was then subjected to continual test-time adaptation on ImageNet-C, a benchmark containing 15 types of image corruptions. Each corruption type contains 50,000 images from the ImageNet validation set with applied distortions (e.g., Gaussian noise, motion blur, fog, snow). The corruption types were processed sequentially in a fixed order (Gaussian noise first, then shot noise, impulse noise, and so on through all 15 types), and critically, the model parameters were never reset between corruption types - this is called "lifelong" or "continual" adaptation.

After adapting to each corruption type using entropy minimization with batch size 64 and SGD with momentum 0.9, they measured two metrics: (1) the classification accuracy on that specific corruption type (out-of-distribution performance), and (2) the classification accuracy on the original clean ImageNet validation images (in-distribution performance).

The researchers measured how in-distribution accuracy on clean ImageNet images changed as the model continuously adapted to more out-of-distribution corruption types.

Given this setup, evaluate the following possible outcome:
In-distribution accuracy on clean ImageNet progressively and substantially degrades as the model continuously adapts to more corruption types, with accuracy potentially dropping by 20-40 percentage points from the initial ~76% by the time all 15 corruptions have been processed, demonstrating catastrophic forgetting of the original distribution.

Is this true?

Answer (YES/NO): NO